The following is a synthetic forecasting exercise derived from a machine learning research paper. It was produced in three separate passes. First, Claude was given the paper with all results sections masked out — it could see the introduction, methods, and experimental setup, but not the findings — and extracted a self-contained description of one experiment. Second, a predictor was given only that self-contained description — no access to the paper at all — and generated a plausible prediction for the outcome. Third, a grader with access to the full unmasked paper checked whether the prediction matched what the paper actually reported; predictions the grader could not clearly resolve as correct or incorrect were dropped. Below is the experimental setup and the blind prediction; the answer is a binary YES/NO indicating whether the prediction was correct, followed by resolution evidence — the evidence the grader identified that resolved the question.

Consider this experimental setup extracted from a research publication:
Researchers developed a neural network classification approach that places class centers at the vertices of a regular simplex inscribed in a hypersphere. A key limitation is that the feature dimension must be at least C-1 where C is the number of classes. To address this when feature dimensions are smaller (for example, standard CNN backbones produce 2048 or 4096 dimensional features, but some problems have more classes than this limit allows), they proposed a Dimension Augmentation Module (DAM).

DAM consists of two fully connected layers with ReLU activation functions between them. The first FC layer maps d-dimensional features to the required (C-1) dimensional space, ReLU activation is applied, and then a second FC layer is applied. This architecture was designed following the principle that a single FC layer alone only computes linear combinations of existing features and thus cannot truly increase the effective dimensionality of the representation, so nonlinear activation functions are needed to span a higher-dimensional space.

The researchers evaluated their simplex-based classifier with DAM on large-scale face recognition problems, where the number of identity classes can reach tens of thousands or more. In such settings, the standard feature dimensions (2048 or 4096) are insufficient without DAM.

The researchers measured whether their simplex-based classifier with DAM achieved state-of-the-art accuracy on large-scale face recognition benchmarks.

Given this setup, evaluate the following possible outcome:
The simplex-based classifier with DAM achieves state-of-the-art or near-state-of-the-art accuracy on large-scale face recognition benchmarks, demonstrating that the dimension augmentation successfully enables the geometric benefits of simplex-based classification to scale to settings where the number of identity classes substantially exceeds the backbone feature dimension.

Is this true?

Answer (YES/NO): NO